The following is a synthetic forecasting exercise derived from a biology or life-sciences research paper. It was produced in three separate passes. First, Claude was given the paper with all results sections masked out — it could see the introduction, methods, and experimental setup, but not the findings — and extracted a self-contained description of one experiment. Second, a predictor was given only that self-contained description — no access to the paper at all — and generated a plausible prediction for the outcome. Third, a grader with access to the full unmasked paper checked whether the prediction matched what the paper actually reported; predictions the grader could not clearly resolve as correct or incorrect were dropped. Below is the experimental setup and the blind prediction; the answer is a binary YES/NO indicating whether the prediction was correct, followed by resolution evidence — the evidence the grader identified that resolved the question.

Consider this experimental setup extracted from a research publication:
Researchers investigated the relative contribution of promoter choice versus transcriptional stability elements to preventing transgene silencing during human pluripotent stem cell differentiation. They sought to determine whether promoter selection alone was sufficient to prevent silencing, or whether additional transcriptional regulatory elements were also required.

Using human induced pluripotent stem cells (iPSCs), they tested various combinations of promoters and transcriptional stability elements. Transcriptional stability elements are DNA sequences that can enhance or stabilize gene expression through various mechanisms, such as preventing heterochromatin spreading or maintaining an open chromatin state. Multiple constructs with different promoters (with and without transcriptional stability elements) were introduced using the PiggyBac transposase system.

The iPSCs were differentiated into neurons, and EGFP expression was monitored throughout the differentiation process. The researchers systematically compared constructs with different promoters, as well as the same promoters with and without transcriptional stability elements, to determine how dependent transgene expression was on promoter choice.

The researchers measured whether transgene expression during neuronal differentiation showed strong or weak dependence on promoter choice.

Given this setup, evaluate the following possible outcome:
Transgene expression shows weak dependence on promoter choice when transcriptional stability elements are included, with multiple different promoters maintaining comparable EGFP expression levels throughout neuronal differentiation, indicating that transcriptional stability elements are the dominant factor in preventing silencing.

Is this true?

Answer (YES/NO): NO